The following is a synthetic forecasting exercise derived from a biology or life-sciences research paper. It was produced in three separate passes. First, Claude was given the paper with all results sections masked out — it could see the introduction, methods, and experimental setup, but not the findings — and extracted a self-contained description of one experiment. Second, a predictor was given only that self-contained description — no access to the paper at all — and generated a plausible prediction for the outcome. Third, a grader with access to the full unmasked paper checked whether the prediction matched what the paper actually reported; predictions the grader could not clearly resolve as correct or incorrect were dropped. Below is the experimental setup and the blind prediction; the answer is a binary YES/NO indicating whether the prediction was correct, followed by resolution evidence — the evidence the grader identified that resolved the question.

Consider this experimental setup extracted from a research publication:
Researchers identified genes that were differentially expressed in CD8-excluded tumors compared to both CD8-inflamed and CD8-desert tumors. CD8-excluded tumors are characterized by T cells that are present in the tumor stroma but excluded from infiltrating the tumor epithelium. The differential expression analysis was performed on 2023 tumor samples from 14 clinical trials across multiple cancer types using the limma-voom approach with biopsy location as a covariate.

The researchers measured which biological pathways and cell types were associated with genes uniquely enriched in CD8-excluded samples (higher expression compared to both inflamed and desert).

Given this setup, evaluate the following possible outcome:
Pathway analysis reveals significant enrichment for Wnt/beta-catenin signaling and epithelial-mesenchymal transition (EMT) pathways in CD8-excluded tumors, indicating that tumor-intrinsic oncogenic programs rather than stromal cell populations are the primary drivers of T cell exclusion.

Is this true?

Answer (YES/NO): NO